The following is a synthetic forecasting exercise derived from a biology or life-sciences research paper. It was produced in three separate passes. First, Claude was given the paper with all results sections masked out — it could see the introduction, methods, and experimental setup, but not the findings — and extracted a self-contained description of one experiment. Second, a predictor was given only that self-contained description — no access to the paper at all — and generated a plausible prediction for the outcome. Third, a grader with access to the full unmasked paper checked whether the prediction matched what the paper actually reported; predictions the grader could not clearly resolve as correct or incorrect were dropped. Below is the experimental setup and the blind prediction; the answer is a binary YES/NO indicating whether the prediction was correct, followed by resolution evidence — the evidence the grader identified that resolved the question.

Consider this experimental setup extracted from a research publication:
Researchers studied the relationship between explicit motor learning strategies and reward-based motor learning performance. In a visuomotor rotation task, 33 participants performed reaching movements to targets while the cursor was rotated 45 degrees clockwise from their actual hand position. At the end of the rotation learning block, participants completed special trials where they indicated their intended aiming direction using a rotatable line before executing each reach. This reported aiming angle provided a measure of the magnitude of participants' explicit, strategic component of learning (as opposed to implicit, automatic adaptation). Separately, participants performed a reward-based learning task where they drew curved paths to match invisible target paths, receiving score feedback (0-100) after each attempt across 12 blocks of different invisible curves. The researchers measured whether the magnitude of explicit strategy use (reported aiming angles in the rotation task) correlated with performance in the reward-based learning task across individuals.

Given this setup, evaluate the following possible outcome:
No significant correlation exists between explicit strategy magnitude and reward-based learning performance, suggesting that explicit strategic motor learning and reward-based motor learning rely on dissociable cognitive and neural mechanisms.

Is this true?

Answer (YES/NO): NO